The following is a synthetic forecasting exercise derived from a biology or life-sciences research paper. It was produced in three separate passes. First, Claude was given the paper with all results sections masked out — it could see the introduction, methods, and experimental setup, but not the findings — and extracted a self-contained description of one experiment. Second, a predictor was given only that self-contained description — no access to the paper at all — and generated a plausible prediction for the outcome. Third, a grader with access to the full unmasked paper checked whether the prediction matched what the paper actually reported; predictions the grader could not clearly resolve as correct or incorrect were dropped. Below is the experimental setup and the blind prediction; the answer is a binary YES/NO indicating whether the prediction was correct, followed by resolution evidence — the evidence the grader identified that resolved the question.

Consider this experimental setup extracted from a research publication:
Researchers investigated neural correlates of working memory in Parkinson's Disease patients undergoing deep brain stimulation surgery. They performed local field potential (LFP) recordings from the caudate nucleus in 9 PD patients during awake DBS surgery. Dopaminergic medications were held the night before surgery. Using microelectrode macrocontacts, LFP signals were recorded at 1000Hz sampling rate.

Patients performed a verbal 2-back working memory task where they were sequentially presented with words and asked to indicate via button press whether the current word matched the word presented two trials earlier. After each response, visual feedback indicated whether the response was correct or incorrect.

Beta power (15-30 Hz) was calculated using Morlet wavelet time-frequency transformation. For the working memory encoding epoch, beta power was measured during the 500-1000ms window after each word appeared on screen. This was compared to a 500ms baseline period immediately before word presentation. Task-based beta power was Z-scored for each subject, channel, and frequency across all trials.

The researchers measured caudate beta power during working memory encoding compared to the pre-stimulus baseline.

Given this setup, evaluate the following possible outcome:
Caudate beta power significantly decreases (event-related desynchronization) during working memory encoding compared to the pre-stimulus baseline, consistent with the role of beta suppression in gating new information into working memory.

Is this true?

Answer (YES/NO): YES